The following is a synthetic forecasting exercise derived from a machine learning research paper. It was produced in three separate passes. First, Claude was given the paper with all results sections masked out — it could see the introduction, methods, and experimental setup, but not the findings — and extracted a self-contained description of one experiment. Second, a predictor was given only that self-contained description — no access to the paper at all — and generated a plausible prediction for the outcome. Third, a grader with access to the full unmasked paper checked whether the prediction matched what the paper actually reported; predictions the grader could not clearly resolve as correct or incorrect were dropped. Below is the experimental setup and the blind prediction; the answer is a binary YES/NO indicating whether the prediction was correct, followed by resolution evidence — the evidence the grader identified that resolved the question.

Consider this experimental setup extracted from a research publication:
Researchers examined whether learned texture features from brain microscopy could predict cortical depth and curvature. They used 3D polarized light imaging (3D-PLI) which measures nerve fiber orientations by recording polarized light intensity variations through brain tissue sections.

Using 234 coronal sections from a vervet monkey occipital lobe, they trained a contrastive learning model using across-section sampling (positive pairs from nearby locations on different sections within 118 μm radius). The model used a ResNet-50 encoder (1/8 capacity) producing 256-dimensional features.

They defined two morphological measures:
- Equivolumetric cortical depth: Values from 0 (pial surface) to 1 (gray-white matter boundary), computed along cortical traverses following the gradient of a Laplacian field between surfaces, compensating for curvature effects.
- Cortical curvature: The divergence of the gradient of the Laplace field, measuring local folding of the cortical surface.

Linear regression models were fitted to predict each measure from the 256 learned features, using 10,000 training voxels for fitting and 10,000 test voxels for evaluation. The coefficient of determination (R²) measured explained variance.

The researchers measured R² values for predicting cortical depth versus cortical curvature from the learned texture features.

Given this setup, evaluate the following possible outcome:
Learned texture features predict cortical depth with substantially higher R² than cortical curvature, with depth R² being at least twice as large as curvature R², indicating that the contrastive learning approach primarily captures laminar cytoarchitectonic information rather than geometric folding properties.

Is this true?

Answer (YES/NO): YES